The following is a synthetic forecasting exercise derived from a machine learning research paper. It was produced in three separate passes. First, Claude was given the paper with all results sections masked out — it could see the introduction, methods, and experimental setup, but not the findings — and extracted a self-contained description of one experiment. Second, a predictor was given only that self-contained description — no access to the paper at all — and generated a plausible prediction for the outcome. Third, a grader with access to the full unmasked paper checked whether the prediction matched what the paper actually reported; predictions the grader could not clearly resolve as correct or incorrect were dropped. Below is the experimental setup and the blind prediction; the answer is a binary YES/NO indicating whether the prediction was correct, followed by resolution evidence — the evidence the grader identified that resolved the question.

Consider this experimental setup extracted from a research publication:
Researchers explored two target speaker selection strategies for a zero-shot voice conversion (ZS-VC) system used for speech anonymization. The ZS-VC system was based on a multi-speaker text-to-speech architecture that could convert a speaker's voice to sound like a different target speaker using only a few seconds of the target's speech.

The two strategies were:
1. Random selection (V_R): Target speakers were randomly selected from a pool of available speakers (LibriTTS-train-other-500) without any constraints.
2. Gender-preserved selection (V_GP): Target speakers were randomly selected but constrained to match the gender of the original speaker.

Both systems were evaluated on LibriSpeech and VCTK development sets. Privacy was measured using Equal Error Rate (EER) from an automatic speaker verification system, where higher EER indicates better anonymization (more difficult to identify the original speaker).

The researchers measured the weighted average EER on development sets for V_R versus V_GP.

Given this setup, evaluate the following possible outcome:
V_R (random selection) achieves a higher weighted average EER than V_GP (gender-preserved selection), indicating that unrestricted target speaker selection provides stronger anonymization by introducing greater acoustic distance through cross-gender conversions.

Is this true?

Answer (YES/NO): NO